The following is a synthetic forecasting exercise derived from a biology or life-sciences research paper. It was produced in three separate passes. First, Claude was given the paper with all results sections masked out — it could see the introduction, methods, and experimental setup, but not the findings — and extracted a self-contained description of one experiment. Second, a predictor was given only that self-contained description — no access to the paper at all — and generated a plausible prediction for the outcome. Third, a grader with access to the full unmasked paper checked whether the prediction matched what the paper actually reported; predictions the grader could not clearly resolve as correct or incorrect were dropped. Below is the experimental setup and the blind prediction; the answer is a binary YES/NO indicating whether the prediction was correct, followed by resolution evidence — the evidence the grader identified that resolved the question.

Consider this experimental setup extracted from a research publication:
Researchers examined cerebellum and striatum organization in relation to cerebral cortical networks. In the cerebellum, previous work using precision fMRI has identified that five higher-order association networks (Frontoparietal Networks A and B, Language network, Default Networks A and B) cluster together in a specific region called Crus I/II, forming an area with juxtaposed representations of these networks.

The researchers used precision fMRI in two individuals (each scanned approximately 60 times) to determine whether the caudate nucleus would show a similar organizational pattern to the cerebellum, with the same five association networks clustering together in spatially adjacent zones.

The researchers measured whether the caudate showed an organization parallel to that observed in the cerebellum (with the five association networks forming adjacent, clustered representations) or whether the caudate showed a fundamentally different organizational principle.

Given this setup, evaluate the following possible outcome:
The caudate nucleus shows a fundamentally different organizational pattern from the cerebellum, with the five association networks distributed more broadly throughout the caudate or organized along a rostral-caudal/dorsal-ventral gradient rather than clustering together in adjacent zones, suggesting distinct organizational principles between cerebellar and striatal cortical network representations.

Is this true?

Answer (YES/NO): NO